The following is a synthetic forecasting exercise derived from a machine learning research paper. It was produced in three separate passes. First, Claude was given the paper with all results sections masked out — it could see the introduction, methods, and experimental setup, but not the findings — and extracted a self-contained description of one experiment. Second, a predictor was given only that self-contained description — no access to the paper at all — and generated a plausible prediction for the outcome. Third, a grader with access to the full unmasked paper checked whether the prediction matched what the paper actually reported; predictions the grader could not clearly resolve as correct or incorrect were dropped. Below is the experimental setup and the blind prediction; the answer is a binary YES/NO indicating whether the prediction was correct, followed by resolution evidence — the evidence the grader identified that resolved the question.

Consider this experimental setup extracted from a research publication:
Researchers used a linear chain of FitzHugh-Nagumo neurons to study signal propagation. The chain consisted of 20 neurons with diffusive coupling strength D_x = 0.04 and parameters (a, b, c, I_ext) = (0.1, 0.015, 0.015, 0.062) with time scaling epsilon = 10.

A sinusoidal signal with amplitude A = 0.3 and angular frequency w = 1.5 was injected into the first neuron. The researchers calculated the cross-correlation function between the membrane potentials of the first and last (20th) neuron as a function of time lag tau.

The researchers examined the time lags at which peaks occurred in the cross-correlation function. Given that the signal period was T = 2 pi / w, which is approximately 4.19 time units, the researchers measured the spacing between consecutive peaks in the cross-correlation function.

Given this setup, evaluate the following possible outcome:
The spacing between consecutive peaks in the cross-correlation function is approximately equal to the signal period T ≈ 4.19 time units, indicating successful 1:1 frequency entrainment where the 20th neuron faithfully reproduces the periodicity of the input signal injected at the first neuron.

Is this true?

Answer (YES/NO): YES